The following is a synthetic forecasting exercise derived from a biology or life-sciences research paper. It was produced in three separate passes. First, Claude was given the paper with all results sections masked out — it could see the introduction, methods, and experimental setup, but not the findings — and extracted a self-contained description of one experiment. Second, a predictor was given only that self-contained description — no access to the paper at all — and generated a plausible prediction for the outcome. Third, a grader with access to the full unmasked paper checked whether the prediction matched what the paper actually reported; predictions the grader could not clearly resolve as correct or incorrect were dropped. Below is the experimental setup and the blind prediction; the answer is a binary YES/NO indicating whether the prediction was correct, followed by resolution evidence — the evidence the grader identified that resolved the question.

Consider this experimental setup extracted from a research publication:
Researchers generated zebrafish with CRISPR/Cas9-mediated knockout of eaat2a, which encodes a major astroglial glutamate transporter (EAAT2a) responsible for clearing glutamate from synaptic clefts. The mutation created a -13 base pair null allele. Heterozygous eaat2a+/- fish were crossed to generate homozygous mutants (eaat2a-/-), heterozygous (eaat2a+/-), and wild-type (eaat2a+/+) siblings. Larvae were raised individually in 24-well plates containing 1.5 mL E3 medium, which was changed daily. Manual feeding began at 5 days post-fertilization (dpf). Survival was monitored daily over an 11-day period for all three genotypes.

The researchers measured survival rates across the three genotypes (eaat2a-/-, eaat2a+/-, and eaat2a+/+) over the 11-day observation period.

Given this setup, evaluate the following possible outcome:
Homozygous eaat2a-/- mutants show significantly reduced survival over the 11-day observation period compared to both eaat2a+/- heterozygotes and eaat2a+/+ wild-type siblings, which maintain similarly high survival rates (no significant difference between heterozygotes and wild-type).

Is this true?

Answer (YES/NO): YES